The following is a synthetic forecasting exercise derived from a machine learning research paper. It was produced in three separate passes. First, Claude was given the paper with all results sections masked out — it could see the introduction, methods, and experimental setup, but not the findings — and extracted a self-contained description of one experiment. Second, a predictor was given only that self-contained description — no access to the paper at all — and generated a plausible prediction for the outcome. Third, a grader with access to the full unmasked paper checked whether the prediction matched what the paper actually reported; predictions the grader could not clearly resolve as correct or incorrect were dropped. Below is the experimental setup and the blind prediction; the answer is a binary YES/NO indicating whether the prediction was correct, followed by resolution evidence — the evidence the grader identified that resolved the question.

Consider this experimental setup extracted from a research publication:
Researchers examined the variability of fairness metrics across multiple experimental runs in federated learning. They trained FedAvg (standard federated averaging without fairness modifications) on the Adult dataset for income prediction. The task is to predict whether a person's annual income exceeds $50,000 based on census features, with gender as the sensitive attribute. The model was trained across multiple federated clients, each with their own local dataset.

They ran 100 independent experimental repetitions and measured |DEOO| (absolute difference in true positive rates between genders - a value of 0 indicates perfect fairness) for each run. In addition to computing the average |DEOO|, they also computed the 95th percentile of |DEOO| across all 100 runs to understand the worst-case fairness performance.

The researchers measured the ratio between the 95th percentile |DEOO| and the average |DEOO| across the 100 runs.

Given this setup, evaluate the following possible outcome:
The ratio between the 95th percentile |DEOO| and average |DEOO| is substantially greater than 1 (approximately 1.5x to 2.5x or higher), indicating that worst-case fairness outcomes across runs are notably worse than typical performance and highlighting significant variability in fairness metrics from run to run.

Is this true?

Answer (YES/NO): NO